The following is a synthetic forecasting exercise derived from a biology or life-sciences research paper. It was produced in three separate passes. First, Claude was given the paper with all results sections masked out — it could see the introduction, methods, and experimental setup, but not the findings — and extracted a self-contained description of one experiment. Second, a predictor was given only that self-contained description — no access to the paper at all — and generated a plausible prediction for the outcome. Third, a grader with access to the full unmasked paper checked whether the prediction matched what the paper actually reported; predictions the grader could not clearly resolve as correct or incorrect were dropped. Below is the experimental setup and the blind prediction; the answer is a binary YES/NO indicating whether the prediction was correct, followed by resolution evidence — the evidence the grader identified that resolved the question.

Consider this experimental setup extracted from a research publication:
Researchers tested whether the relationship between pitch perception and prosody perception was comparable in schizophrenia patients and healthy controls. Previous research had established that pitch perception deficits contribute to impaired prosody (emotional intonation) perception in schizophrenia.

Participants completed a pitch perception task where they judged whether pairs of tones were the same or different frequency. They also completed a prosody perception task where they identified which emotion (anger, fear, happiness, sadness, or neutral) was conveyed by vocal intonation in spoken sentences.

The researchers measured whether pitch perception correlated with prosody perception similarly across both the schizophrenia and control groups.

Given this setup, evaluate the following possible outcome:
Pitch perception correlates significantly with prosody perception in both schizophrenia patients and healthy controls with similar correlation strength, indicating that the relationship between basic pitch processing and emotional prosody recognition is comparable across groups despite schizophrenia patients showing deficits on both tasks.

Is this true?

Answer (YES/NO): YES